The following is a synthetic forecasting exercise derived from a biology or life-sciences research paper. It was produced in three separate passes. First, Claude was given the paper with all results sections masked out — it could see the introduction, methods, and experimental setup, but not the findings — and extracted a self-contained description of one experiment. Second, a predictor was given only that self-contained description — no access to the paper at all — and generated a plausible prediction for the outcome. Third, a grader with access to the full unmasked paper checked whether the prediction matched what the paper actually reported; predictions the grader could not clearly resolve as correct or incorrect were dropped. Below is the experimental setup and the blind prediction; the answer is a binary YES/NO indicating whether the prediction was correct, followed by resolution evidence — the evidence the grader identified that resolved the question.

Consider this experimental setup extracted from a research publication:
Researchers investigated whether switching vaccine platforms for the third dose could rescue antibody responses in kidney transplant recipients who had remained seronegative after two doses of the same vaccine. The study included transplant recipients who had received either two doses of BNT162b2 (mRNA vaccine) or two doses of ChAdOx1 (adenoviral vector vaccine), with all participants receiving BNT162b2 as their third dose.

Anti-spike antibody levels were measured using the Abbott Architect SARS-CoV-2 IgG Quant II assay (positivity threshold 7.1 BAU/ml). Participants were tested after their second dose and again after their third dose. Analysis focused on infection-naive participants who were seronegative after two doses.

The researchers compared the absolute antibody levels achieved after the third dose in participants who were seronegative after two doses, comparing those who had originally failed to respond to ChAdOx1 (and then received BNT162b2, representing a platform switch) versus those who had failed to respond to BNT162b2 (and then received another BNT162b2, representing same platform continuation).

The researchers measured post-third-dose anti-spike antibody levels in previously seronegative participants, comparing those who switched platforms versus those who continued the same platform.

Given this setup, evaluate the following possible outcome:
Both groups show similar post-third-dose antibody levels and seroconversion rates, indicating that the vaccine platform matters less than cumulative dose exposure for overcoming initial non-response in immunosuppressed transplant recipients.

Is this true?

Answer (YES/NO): NO